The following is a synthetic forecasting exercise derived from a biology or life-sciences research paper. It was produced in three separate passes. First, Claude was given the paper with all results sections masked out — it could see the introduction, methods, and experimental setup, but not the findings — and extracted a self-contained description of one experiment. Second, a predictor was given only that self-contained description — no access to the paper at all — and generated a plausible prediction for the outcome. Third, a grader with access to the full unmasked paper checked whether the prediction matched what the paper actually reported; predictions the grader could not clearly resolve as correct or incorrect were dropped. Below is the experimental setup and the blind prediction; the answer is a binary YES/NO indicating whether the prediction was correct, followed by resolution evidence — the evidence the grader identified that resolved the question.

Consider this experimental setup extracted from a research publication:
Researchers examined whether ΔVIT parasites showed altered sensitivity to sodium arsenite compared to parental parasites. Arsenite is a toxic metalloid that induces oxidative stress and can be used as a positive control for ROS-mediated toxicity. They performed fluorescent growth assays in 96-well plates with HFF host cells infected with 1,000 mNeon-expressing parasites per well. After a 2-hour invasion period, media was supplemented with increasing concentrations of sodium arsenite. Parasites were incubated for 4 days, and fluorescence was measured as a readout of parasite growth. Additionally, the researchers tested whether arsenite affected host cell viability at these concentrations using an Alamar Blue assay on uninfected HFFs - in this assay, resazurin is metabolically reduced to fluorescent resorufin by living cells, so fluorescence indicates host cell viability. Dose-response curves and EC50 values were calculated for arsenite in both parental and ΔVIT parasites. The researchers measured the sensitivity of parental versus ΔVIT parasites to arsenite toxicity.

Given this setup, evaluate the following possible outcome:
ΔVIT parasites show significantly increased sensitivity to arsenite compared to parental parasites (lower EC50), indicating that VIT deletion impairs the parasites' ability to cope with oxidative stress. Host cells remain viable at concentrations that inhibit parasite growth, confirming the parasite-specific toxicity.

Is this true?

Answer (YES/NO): NO